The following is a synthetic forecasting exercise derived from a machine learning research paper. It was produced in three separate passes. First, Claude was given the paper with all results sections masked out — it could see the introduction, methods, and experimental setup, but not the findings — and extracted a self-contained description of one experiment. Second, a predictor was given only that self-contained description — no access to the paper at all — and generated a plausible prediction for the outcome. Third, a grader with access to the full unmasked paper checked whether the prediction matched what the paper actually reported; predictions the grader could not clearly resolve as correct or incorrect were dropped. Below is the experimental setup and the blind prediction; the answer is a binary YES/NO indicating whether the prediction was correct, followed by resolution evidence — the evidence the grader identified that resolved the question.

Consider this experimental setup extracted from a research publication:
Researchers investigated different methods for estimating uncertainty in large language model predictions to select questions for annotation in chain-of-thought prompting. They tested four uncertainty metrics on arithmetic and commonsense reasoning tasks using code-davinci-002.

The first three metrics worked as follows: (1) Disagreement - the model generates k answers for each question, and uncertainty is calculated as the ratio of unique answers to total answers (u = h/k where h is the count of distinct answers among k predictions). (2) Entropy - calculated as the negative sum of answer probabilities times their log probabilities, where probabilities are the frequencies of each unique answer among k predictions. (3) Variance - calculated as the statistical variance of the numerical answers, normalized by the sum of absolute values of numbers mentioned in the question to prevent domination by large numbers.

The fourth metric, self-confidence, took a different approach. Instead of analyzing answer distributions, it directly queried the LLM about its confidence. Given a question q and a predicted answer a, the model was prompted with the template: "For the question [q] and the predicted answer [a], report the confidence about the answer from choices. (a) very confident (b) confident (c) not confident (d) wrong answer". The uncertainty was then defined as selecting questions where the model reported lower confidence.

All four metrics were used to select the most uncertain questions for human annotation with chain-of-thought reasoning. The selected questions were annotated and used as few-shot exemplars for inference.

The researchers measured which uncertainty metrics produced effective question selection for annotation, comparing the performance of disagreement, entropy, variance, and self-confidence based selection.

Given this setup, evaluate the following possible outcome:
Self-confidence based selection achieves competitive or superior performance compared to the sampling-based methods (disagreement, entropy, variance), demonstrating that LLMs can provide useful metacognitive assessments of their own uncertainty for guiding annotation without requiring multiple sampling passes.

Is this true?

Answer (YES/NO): NO